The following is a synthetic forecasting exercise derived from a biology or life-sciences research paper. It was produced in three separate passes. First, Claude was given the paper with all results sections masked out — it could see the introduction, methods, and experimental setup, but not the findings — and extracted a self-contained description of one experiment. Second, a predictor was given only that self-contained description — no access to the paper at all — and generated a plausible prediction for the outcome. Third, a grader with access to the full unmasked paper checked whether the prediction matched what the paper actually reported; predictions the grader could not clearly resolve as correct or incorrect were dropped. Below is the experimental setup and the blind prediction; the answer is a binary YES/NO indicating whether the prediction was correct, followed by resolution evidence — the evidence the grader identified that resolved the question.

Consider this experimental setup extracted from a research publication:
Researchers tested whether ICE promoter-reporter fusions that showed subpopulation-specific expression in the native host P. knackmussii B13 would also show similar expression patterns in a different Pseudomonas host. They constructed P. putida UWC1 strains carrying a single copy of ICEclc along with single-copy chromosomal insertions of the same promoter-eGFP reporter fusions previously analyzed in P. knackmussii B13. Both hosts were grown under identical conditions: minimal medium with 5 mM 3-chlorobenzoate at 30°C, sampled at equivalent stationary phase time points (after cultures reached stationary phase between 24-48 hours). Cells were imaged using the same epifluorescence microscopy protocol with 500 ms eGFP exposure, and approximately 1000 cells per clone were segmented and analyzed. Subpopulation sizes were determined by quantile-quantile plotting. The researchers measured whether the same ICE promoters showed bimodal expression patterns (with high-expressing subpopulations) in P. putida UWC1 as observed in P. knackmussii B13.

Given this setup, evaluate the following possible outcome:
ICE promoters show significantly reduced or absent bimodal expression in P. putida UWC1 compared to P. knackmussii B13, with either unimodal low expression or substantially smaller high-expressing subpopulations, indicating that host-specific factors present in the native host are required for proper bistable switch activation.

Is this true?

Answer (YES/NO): NO